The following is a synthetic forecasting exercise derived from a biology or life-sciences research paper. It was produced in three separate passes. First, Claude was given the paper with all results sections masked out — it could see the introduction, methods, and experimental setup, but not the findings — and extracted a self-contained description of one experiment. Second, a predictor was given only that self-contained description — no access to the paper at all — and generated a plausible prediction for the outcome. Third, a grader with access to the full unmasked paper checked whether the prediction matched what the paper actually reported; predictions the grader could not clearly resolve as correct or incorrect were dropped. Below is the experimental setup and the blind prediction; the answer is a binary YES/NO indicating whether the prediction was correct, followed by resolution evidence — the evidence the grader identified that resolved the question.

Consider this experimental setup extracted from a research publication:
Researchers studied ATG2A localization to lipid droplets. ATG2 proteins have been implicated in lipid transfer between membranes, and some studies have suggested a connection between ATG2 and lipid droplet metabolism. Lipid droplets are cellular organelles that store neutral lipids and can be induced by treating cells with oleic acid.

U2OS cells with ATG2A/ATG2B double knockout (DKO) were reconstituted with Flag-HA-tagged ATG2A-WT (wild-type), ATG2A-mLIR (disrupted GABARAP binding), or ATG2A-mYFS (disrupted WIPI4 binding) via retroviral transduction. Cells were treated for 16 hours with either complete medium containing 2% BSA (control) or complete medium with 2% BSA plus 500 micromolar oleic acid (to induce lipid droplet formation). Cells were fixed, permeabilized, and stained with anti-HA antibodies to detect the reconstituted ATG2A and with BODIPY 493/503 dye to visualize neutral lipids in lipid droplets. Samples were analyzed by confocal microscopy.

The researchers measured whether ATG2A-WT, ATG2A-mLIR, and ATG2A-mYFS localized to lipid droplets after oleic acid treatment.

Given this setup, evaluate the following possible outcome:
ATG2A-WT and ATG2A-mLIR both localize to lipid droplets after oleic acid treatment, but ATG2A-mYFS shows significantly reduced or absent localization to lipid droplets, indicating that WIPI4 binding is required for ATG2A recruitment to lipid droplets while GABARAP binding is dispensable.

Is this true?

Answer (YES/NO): NO